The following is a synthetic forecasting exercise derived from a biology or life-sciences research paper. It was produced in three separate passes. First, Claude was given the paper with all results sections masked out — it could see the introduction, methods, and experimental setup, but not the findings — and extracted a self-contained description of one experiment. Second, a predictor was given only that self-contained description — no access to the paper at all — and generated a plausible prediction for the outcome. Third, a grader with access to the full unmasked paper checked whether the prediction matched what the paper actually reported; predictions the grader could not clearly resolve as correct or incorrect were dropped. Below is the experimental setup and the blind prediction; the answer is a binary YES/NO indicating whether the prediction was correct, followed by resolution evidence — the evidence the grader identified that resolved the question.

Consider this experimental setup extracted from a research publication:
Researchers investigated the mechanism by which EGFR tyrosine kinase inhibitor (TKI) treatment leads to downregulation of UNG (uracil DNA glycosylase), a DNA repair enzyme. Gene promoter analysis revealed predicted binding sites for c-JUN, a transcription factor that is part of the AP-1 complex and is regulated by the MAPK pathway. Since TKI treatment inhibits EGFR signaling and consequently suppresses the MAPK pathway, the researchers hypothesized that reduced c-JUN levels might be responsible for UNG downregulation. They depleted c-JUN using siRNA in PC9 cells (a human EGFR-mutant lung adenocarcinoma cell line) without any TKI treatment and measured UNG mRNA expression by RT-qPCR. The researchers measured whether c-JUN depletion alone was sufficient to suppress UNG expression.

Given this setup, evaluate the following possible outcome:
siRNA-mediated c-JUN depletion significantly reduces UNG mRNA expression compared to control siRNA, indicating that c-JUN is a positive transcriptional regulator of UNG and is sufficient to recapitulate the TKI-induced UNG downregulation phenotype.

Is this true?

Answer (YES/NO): YES